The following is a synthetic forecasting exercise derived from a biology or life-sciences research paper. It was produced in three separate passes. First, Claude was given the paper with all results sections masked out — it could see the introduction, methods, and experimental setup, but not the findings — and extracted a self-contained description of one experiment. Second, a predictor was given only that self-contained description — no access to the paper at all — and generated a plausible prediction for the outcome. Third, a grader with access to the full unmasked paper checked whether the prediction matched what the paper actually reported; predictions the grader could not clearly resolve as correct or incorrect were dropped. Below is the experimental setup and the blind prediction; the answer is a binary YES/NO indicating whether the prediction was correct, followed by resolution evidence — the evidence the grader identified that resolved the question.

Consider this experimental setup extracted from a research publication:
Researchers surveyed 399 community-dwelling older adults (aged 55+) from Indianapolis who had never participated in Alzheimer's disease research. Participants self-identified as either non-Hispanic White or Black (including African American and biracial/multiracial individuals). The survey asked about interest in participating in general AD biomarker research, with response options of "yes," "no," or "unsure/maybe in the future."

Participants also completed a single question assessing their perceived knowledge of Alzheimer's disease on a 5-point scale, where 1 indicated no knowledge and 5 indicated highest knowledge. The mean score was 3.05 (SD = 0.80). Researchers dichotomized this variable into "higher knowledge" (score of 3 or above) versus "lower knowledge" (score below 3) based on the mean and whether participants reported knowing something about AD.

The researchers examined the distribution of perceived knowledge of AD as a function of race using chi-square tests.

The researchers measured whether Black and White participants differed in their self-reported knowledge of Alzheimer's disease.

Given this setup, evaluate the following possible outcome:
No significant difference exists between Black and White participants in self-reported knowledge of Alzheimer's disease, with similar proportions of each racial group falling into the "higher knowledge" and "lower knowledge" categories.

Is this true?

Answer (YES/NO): NO